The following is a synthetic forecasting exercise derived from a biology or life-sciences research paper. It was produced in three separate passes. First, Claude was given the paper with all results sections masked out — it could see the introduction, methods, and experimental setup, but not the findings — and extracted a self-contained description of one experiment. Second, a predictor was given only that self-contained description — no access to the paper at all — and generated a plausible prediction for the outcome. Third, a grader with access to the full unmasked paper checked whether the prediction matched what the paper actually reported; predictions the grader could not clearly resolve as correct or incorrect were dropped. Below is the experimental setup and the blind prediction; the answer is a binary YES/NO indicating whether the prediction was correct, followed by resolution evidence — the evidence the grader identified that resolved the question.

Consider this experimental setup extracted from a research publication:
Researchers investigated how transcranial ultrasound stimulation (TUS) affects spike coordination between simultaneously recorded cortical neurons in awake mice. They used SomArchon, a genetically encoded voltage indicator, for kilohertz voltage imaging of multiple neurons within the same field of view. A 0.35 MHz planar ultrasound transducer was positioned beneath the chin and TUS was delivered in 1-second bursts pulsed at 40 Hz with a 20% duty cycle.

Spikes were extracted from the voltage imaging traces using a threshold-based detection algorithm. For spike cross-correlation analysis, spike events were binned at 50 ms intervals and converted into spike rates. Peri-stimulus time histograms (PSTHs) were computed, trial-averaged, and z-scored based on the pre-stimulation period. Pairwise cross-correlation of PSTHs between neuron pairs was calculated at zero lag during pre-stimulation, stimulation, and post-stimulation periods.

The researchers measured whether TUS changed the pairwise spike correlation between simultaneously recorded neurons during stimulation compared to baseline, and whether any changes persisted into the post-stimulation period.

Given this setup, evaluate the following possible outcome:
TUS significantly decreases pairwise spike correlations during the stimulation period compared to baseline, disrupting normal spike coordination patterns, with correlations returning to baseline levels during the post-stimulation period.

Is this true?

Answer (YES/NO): NO